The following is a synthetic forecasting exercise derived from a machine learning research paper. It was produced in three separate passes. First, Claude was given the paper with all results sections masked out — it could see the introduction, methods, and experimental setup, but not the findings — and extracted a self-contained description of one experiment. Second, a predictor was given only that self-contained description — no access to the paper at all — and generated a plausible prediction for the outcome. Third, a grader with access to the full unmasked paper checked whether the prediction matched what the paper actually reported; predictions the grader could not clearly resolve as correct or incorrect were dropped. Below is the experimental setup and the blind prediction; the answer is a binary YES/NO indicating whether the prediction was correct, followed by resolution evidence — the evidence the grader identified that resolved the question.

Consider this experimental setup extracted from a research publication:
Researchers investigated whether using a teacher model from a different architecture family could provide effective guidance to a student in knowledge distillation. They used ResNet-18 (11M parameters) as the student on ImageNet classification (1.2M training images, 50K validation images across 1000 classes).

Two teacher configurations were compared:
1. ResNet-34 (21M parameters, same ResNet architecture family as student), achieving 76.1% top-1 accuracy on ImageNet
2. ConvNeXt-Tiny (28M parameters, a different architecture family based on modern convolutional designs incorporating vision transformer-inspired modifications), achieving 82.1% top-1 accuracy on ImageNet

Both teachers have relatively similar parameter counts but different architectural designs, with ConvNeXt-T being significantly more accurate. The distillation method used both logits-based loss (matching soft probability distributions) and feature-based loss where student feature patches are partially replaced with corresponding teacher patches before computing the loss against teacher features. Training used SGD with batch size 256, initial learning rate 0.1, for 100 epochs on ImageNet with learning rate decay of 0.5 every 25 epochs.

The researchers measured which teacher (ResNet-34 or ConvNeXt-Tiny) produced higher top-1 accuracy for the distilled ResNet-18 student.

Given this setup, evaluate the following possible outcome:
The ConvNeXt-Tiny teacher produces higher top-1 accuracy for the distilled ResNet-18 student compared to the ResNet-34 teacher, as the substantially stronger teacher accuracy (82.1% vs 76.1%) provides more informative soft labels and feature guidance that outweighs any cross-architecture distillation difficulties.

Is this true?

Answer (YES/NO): NO